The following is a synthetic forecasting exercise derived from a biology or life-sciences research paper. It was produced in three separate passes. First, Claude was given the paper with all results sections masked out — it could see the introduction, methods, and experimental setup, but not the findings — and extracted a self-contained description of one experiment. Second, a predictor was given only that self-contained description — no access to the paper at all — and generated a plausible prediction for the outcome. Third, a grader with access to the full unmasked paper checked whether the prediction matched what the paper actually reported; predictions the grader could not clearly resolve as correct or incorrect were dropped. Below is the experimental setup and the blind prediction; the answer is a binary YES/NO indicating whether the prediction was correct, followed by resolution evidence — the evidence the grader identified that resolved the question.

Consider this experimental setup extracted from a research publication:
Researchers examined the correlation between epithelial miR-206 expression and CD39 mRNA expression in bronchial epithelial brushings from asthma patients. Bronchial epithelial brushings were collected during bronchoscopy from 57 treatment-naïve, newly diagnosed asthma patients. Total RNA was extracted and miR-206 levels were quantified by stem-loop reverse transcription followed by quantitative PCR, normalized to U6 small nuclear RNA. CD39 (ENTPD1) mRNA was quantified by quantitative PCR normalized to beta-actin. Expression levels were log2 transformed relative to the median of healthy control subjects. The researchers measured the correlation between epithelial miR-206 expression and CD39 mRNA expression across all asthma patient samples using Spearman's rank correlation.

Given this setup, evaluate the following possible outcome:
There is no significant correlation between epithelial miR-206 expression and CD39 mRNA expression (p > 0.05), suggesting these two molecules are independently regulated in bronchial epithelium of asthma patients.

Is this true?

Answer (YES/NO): NO